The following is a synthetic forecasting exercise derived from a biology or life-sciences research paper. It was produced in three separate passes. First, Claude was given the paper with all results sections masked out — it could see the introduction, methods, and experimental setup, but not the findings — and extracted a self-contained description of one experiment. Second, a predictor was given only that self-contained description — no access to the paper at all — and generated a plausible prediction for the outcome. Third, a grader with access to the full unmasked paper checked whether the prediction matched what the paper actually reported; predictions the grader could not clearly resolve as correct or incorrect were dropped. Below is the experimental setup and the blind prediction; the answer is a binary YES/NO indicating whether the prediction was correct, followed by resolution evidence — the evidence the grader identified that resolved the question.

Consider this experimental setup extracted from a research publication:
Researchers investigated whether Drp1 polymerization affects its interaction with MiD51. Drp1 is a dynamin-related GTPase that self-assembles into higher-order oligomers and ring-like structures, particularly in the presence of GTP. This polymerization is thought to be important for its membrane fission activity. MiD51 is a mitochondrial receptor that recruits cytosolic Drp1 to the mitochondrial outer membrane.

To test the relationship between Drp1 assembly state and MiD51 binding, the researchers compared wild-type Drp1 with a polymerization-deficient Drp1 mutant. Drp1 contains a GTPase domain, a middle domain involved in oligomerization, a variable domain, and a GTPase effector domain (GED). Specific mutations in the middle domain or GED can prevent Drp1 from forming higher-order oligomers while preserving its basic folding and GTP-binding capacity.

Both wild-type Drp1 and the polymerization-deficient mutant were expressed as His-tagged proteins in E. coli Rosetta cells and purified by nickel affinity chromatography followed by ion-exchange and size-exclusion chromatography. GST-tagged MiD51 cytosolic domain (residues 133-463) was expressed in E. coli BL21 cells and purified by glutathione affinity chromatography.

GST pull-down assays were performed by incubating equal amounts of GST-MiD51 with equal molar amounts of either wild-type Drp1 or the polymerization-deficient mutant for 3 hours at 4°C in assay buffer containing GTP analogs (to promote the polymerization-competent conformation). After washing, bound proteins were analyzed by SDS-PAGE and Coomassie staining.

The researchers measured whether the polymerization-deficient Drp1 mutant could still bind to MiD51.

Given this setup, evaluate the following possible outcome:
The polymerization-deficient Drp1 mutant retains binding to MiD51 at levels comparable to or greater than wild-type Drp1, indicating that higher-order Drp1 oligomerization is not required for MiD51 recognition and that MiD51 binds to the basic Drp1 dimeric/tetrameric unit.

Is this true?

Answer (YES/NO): NO